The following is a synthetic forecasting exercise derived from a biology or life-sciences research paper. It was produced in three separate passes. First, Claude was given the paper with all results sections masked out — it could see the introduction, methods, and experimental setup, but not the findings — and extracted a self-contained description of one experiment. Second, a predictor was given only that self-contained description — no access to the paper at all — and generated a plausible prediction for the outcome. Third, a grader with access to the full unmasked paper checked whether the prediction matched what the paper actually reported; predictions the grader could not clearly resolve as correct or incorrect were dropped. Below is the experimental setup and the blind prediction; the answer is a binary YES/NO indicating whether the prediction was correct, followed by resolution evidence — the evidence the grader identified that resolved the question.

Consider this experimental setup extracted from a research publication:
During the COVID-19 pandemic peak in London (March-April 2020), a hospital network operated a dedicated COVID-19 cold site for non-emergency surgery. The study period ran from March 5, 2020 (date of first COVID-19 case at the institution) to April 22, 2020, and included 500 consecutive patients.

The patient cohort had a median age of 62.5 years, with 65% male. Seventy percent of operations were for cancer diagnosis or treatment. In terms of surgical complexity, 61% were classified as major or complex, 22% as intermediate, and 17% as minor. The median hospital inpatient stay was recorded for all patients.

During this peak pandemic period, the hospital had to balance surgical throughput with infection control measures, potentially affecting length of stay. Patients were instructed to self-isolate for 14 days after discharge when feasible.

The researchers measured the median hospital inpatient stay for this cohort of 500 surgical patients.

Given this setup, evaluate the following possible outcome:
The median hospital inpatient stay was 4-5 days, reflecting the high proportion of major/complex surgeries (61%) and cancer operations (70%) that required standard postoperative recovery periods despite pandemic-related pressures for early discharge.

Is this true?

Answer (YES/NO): NO